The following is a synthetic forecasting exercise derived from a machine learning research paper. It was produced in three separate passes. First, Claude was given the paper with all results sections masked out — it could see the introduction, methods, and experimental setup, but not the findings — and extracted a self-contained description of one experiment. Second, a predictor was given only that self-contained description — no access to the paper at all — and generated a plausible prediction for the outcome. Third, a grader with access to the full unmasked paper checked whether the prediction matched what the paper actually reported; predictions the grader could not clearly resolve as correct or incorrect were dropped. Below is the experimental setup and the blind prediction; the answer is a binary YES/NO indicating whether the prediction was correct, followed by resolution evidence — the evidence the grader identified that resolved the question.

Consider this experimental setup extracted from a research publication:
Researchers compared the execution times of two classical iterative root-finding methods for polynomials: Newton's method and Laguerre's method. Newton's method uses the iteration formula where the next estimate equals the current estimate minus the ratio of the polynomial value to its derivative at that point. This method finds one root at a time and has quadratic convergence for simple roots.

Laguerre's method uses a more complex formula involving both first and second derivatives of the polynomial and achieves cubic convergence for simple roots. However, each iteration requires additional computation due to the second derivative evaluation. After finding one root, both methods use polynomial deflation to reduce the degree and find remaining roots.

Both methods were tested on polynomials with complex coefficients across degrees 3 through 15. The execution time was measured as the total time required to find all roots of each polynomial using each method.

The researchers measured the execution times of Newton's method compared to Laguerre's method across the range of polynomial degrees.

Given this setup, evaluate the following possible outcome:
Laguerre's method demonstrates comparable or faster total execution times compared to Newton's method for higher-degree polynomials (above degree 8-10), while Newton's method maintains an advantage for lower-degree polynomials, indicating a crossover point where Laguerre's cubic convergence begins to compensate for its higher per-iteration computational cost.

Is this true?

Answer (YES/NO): NO